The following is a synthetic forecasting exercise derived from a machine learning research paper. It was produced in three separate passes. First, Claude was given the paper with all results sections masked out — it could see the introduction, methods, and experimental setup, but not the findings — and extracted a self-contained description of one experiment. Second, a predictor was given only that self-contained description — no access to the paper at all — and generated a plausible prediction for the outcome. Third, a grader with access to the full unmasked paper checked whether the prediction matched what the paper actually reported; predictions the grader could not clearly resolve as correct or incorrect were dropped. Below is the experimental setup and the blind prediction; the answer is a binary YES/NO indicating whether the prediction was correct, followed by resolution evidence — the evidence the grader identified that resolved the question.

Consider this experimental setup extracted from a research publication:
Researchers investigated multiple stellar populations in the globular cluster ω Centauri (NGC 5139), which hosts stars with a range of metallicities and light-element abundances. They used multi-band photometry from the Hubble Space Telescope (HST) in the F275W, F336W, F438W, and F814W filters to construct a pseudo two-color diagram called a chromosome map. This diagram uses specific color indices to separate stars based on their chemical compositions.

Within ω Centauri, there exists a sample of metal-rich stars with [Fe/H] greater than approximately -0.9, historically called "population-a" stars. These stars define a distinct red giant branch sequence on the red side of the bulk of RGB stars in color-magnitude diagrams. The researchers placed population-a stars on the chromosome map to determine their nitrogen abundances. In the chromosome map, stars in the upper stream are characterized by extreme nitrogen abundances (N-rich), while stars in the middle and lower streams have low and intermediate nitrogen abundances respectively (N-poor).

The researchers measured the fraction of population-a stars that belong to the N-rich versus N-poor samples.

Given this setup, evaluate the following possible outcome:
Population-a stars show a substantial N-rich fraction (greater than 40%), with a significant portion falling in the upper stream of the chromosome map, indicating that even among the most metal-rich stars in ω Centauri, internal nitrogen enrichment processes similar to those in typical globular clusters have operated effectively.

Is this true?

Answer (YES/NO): YES